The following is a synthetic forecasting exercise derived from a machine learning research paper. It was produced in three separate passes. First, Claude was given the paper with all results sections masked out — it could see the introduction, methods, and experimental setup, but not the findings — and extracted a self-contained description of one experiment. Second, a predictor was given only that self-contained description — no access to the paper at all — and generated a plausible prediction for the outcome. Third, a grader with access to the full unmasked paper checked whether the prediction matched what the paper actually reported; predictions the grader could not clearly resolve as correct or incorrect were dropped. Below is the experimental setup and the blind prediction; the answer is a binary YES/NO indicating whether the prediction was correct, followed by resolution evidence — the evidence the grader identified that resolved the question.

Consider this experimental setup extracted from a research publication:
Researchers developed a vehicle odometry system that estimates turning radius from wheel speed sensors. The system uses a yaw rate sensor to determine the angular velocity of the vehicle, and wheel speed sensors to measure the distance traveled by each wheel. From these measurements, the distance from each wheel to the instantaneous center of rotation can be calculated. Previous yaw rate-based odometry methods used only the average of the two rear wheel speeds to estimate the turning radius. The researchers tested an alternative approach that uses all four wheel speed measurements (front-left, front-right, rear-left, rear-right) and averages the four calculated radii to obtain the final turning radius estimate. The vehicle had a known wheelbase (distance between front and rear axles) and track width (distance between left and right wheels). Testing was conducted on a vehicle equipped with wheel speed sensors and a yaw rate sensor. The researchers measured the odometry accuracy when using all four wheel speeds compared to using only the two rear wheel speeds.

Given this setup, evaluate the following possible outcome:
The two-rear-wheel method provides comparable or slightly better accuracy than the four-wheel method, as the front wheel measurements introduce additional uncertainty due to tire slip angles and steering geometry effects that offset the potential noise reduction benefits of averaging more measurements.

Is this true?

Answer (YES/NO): NO